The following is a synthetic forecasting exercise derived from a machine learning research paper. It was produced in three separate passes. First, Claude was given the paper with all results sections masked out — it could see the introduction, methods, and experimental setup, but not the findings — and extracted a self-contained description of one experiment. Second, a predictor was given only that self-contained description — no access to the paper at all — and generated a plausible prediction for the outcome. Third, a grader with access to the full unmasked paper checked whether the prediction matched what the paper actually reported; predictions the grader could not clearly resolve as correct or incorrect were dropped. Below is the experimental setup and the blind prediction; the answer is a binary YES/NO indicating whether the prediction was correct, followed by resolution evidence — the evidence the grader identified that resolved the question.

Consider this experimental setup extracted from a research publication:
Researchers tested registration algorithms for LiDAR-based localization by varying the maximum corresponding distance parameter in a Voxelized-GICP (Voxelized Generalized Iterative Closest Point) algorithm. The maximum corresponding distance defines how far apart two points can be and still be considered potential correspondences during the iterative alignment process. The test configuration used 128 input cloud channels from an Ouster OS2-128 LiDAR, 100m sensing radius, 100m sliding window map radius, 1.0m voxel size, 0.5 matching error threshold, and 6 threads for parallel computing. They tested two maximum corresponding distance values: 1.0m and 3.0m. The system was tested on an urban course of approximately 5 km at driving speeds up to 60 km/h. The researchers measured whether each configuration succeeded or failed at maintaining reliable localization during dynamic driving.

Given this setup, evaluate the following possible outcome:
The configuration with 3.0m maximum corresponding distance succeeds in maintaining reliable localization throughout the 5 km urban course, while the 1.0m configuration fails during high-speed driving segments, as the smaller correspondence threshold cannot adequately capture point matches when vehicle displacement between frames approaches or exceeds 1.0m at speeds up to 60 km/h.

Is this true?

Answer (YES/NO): NO